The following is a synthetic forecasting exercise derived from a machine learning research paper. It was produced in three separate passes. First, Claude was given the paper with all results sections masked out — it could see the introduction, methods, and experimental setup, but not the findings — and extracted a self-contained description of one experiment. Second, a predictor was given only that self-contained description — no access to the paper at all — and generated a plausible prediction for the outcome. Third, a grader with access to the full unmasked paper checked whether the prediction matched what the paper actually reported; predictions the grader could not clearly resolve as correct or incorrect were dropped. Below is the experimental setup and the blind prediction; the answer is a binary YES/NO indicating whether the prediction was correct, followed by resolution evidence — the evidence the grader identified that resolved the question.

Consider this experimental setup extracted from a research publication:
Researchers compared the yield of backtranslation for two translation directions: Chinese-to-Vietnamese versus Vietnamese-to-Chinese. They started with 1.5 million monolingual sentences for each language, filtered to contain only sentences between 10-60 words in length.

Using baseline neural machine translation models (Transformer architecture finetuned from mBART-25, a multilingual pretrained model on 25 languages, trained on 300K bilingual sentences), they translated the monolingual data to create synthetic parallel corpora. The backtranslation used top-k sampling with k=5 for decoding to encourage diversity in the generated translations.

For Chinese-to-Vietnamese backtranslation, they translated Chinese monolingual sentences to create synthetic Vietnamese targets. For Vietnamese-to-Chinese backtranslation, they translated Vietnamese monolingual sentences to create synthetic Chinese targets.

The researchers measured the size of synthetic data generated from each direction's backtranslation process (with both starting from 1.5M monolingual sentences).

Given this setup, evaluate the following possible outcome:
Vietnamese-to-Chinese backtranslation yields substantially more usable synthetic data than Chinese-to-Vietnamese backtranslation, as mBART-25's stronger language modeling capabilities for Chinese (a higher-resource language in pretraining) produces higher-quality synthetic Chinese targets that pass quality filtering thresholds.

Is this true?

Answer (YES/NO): NO